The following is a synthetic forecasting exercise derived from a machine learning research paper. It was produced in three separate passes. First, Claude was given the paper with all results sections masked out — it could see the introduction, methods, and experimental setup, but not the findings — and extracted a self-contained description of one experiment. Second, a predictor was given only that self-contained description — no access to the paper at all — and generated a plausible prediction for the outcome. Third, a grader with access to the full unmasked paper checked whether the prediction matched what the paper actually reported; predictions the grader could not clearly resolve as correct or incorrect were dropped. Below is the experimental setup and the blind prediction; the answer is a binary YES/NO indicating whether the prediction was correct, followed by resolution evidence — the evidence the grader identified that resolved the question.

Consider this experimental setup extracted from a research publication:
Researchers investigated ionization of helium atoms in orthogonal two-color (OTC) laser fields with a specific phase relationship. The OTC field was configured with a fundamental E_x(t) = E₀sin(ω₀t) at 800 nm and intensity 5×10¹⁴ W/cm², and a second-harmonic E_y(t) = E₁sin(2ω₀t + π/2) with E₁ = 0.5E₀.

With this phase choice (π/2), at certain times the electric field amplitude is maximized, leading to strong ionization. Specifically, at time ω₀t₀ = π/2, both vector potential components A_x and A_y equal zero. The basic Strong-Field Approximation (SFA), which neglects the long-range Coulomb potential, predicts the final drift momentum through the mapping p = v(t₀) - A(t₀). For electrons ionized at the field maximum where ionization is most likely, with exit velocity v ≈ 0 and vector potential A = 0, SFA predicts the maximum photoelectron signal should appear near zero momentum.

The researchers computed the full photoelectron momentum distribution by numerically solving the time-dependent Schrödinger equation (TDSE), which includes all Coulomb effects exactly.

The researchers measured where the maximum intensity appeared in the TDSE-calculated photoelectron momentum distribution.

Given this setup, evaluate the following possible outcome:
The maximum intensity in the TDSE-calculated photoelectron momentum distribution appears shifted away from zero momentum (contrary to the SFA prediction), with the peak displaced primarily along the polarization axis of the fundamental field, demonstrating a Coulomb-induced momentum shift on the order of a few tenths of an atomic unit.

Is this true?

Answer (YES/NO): YES